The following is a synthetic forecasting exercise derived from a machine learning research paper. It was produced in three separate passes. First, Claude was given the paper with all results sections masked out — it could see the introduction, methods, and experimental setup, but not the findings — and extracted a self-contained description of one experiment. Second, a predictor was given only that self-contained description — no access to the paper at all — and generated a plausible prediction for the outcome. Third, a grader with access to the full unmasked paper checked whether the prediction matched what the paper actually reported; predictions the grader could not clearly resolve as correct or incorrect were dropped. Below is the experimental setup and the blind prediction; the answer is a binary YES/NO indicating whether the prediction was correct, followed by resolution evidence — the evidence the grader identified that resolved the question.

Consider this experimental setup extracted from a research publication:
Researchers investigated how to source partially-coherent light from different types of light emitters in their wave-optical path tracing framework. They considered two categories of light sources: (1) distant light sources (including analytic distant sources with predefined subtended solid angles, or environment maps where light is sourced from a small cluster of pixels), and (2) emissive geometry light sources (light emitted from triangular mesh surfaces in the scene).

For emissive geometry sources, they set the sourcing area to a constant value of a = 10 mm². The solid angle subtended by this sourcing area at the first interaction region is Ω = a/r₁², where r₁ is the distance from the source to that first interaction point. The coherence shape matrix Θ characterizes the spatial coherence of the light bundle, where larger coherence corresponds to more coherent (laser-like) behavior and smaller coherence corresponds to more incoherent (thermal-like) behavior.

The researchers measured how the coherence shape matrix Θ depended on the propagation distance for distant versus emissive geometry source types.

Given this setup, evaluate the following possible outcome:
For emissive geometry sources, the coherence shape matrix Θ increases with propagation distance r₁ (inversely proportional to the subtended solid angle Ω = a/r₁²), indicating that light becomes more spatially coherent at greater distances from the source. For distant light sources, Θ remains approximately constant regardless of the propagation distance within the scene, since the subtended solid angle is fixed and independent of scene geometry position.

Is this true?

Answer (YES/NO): YES